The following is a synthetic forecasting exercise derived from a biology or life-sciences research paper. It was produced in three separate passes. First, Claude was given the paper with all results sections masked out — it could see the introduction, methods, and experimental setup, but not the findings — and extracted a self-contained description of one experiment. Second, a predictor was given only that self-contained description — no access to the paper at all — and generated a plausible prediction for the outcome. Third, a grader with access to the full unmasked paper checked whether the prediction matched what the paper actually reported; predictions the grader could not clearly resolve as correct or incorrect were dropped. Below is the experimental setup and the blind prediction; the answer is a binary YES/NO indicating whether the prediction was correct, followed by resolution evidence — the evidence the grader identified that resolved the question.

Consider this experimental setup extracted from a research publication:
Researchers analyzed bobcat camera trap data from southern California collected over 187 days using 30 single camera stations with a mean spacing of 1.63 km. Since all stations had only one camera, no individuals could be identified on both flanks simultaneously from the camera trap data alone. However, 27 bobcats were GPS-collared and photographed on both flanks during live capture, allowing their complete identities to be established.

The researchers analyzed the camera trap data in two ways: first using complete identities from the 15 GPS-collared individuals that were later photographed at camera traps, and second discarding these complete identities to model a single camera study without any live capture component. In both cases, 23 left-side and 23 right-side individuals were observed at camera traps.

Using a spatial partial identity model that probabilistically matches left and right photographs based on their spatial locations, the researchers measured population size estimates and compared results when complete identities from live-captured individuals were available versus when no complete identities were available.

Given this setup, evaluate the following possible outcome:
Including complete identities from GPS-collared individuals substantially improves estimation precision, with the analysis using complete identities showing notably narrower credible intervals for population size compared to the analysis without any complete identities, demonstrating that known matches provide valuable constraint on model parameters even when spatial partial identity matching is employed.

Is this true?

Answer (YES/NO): NO